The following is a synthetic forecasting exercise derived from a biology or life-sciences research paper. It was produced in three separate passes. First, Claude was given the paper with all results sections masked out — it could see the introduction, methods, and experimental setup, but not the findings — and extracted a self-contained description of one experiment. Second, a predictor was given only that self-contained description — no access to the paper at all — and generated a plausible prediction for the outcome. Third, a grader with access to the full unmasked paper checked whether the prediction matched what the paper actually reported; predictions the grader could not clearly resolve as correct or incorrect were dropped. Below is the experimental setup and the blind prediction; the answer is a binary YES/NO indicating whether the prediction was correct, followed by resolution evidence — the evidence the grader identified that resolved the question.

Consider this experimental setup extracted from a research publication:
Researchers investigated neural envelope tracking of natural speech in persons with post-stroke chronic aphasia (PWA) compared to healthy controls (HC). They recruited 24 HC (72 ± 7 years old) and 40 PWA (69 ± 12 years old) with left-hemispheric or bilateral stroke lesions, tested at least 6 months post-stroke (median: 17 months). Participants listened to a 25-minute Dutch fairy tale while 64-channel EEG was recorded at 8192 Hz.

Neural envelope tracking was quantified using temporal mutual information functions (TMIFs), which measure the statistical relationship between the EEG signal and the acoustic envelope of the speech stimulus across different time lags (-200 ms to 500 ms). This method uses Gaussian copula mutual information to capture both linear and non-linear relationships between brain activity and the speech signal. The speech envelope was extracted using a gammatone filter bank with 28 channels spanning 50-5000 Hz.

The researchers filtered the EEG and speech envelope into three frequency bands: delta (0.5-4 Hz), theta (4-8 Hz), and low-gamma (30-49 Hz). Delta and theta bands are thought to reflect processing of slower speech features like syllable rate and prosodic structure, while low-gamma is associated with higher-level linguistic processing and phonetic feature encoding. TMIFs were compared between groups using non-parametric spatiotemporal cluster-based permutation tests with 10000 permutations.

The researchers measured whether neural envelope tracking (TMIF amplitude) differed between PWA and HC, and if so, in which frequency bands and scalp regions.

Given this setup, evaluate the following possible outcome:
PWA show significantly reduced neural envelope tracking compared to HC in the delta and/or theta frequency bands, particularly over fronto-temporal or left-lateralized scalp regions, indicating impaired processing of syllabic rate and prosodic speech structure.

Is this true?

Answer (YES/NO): NO